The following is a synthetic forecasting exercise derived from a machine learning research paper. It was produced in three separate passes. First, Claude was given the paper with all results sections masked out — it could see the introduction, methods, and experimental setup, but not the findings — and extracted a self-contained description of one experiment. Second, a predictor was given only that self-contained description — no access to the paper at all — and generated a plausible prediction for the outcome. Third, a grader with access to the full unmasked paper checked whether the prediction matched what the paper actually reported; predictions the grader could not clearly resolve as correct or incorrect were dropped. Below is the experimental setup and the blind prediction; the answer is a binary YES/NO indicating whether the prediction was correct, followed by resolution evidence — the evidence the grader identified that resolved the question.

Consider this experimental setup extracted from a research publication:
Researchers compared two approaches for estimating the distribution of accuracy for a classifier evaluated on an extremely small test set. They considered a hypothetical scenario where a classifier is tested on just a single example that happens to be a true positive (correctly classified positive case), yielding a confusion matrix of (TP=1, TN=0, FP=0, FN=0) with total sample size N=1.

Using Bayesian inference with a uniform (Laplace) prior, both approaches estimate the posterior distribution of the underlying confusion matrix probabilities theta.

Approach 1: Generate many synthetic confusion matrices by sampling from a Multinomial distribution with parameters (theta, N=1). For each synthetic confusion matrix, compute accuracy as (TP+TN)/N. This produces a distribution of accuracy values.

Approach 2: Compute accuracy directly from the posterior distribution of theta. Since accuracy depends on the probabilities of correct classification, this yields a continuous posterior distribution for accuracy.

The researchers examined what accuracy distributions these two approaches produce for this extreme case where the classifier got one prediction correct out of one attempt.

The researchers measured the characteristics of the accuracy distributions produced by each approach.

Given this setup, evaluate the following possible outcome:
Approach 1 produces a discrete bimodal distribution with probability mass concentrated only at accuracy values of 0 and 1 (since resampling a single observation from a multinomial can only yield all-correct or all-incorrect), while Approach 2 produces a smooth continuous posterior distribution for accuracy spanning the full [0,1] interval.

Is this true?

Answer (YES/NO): YES